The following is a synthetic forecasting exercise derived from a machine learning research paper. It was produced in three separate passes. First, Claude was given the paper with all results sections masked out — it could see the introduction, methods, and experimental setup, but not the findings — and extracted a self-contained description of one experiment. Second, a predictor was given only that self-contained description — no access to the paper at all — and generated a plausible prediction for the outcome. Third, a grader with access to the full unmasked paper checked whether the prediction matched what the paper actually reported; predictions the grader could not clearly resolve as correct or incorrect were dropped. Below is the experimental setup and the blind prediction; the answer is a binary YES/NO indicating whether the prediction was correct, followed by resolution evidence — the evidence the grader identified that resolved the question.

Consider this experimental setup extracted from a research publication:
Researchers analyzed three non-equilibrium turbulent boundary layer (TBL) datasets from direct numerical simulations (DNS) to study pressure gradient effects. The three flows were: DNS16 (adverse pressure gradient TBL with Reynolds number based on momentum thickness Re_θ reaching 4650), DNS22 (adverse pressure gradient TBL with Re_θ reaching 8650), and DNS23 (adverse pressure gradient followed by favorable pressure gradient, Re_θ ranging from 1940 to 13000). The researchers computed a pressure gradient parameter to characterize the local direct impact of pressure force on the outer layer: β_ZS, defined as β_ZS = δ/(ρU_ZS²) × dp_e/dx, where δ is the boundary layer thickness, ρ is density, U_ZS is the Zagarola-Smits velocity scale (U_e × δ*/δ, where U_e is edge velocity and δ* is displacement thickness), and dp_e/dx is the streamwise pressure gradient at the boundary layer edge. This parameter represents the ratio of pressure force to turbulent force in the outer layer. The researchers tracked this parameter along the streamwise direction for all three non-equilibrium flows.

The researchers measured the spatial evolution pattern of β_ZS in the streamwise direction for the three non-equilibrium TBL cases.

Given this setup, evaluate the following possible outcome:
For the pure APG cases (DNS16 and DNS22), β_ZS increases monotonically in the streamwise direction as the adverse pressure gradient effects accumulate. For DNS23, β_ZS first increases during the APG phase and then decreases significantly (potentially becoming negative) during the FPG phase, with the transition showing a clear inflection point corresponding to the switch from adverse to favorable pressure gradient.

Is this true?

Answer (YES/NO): NO